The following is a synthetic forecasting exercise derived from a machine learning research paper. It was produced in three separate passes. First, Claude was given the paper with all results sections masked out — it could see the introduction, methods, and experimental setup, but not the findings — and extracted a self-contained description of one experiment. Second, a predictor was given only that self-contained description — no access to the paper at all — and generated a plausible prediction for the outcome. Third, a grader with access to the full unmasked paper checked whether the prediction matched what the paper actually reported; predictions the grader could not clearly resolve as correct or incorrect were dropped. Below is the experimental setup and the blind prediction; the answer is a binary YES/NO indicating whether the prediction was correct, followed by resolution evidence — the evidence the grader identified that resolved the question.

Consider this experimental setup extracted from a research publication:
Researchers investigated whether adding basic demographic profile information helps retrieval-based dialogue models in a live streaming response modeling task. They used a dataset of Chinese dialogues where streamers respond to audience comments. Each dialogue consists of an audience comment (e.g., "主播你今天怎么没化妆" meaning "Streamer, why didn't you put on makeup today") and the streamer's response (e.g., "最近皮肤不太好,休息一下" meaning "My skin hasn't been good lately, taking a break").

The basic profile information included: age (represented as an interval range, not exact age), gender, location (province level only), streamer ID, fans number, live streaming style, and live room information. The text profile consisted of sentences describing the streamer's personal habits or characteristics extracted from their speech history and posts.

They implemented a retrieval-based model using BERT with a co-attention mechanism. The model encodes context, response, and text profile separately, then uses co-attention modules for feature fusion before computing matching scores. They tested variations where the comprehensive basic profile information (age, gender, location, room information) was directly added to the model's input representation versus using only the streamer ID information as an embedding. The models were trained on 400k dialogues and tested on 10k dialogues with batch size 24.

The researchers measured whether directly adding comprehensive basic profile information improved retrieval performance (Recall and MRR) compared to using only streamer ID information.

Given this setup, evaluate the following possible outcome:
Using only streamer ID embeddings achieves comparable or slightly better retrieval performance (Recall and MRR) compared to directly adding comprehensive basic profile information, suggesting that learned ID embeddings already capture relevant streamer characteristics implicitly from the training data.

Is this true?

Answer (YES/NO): YES